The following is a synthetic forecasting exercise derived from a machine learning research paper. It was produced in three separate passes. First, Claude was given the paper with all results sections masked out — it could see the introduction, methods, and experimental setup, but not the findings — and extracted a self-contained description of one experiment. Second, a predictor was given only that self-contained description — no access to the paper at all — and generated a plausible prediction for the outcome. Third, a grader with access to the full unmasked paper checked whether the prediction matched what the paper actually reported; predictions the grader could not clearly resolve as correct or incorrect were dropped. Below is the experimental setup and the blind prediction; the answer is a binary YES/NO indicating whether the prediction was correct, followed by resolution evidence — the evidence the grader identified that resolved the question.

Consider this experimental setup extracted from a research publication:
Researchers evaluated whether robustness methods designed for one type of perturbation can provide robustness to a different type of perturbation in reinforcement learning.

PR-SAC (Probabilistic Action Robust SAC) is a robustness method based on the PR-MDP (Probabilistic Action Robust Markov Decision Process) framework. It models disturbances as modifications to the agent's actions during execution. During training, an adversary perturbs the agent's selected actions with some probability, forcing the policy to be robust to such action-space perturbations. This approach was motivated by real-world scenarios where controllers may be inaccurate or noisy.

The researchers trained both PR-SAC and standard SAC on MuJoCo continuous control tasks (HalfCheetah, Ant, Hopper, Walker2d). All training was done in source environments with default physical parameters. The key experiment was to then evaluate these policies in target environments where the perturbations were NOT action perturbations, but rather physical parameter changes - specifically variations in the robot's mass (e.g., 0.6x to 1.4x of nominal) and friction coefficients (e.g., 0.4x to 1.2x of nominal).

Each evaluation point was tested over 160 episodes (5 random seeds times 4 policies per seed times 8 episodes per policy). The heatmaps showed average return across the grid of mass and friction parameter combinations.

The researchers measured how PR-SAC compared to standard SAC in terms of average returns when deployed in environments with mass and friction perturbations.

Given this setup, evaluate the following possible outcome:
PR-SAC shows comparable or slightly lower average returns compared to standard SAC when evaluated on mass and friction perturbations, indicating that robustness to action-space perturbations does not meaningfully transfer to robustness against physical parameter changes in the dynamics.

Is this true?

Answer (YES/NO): YES